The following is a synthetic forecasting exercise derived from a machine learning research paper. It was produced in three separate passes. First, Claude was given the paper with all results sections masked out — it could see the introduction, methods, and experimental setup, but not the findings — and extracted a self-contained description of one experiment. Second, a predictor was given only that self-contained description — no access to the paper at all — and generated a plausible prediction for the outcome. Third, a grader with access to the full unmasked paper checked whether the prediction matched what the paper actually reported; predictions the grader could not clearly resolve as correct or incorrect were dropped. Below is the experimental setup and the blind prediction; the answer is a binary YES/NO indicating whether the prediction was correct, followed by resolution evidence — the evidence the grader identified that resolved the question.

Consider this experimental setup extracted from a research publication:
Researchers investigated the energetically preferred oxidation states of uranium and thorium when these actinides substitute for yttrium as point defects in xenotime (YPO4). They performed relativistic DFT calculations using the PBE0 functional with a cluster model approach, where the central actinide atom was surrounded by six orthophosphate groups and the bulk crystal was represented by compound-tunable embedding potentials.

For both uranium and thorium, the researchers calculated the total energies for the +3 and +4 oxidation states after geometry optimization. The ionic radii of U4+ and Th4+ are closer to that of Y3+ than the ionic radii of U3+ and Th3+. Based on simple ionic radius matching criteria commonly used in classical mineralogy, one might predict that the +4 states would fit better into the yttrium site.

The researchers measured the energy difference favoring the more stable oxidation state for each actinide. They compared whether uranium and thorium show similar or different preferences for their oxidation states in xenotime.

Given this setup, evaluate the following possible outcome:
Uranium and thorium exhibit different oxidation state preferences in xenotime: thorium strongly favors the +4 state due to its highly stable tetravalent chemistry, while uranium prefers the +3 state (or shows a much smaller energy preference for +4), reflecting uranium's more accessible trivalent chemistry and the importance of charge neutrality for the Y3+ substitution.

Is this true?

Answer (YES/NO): NO